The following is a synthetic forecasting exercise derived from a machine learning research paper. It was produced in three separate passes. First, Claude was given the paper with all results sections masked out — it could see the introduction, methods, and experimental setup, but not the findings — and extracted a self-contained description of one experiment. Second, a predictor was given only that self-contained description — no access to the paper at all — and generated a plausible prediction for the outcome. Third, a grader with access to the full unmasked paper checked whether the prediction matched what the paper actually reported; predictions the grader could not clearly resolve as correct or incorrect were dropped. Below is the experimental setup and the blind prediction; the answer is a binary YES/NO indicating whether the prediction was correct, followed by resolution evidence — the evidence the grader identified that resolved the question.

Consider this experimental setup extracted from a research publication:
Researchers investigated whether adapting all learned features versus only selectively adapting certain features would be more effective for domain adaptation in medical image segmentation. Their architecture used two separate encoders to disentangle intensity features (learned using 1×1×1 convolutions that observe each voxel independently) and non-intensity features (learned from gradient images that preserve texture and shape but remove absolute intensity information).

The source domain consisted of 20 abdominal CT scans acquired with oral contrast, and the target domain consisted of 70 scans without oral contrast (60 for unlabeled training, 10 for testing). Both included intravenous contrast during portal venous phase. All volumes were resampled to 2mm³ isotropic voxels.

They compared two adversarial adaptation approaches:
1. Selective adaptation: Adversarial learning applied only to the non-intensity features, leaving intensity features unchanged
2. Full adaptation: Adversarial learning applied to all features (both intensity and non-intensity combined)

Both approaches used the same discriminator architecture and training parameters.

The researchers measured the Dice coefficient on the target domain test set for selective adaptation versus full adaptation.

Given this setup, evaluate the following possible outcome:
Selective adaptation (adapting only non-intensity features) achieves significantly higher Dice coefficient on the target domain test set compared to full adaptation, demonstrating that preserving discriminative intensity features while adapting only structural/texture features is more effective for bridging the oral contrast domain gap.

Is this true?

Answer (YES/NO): YES